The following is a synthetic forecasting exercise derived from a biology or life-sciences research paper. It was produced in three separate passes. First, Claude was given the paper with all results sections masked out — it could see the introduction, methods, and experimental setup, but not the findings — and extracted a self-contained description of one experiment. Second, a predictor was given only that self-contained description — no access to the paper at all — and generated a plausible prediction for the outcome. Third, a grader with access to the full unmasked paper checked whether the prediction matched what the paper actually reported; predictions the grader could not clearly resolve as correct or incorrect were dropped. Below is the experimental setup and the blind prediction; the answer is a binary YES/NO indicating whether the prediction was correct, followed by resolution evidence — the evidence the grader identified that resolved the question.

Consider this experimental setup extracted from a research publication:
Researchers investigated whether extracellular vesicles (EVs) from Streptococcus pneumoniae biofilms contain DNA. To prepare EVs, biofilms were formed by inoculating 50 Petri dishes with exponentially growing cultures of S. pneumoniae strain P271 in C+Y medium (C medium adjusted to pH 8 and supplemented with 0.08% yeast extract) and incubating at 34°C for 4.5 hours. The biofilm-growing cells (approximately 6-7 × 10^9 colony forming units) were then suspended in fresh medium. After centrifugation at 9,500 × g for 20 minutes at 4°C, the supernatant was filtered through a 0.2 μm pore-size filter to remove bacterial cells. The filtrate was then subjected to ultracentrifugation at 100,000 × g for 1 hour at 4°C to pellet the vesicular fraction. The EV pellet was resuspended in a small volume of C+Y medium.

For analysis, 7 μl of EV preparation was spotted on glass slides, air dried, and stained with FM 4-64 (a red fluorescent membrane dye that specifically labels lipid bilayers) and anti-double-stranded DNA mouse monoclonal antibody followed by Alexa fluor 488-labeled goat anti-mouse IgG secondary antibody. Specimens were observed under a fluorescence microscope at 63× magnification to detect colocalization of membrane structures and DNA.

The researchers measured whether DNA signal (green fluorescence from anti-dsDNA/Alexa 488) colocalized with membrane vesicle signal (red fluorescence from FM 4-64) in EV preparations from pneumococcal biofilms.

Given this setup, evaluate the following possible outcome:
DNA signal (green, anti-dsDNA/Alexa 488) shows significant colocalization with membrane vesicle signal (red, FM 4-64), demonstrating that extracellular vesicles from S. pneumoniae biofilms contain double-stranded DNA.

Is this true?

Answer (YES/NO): NO